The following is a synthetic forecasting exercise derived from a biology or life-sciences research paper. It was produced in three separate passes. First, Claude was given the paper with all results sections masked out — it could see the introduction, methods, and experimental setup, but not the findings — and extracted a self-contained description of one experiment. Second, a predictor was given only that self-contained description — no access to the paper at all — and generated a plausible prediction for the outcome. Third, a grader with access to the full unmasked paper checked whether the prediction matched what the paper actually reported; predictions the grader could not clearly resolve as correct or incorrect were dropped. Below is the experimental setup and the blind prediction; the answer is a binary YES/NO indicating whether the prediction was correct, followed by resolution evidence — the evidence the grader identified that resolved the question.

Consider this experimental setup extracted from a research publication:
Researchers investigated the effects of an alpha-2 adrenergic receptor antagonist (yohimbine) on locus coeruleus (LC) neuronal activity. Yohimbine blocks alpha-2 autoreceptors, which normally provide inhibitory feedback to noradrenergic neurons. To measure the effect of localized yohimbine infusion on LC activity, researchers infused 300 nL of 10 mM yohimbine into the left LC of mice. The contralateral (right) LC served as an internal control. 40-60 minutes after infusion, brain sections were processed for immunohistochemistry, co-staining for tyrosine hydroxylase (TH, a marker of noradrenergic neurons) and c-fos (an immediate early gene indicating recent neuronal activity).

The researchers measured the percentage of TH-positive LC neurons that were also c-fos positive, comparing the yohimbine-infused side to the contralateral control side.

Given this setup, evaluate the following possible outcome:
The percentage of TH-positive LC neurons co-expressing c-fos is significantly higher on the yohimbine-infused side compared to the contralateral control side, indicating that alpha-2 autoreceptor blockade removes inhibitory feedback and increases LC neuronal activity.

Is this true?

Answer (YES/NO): YES